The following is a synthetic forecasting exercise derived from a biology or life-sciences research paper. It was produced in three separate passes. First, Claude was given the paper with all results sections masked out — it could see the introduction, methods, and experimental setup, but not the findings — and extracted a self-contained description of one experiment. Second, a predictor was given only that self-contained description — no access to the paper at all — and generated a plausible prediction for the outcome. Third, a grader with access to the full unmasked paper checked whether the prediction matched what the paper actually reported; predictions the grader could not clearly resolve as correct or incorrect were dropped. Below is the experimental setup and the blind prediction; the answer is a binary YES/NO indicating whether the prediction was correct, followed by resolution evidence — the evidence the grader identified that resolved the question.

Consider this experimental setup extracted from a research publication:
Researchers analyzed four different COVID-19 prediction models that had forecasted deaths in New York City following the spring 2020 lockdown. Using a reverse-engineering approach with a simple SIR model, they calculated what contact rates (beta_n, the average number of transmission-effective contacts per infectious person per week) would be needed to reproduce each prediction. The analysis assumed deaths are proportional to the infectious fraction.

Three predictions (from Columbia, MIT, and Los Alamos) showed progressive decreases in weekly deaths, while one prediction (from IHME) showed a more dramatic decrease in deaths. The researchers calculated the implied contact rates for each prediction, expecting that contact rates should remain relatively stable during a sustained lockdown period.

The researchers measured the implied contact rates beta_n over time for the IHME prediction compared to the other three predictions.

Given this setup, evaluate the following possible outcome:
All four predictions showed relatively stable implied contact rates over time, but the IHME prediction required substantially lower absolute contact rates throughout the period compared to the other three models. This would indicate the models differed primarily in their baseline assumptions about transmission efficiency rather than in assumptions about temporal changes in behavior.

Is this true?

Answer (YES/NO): NO